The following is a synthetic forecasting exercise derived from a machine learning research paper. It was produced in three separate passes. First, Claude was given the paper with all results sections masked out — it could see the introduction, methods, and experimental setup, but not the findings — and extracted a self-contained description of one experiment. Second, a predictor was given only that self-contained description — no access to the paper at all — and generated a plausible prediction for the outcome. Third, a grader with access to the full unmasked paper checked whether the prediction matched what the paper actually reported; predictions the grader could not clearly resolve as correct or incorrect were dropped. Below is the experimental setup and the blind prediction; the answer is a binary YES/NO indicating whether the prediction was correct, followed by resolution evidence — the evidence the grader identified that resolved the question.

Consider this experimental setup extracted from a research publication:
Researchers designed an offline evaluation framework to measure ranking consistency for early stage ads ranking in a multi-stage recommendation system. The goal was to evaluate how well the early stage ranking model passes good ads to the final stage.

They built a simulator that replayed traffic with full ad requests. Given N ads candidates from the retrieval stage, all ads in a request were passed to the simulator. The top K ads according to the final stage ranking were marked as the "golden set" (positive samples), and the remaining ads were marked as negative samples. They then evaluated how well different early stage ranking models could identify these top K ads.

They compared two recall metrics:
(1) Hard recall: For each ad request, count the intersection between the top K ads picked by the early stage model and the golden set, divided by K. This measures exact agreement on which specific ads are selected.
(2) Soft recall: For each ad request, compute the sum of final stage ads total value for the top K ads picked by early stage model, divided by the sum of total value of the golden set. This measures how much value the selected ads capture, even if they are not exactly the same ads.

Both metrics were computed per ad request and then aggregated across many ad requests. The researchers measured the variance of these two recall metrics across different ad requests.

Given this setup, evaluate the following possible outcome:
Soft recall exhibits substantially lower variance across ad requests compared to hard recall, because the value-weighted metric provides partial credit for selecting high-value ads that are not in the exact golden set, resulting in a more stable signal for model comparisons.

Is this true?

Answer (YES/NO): YES